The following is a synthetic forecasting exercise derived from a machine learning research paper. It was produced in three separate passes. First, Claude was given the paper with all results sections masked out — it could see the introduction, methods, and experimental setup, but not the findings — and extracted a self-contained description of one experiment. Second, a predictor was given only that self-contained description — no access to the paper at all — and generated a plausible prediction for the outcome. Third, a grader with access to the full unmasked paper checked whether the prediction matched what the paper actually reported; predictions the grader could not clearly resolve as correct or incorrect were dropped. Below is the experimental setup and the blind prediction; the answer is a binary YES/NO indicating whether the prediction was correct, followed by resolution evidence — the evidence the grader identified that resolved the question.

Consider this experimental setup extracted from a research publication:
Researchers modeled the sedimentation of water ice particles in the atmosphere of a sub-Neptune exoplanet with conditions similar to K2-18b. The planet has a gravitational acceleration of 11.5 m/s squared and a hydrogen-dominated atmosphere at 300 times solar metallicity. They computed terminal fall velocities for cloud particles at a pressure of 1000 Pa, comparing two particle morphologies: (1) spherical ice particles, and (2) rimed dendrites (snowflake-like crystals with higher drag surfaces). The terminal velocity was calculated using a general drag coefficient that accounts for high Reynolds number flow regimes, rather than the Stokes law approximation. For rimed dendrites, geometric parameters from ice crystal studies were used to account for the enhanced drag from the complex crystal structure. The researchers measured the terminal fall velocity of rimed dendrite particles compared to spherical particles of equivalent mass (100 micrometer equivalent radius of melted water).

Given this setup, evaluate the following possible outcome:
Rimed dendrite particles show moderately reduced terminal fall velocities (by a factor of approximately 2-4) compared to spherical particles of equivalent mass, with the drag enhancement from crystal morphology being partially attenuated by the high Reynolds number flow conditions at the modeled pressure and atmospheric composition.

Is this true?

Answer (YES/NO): YES